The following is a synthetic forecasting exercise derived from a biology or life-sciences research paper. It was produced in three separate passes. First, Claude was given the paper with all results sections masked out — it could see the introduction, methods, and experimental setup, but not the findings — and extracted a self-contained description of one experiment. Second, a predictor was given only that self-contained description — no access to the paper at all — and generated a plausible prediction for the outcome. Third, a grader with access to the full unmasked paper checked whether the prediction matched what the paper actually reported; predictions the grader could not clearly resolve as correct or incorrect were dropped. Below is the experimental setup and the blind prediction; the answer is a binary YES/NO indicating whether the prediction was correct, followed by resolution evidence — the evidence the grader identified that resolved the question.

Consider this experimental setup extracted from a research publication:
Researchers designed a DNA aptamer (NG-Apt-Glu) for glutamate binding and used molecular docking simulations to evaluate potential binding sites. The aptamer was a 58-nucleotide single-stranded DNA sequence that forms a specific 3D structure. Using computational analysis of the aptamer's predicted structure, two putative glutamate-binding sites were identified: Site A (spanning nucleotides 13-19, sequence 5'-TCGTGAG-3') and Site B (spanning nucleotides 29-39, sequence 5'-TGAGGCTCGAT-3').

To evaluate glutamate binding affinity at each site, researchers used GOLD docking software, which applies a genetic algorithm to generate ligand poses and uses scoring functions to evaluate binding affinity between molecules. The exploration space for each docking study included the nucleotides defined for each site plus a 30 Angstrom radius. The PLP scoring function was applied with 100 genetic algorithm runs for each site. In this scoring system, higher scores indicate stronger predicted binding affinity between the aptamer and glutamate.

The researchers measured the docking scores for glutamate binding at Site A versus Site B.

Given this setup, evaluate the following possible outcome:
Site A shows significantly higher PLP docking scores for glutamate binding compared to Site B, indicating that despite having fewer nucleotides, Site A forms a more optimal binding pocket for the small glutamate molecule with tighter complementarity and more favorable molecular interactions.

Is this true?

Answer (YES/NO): NO